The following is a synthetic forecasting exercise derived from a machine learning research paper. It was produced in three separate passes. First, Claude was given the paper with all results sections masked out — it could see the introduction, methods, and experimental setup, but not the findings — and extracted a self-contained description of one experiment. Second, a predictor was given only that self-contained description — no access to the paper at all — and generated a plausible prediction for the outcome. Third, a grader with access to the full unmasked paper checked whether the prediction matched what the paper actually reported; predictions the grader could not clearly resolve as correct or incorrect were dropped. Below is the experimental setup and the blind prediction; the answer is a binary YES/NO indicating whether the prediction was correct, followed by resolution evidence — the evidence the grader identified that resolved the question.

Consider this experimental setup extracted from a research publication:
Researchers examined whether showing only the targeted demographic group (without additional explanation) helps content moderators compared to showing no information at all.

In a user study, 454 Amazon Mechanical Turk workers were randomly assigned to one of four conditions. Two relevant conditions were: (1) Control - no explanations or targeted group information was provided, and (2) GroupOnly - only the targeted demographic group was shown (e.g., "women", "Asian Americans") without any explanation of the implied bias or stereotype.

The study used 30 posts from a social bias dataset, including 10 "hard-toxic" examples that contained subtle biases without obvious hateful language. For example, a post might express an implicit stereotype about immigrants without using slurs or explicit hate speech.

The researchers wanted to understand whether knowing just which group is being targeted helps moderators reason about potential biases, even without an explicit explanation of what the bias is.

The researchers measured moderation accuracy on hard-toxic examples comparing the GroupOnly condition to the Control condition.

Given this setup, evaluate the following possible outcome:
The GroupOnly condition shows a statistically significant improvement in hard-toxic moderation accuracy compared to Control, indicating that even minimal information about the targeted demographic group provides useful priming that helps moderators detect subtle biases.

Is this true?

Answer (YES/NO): NO